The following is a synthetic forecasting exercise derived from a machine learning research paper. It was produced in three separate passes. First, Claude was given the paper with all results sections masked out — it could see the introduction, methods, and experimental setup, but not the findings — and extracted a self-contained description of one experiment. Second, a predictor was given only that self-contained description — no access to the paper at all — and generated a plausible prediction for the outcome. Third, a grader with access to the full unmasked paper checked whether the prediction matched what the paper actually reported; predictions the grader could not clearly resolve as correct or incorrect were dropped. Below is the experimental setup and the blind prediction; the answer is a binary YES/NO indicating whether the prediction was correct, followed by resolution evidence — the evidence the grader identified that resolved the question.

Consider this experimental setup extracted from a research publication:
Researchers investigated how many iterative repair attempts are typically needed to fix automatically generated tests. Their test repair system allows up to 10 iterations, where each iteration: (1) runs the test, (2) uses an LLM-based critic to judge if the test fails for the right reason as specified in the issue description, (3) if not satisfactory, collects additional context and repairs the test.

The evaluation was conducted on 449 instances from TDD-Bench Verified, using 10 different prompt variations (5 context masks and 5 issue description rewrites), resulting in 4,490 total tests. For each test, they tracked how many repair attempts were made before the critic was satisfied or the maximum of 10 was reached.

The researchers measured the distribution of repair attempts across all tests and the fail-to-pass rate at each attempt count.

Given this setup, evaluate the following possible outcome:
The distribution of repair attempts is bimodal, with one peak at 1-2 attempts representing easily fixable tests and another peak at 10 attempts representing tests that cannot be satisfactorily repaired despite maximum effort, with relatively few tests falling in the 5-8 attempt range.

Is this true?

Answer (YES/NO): NO